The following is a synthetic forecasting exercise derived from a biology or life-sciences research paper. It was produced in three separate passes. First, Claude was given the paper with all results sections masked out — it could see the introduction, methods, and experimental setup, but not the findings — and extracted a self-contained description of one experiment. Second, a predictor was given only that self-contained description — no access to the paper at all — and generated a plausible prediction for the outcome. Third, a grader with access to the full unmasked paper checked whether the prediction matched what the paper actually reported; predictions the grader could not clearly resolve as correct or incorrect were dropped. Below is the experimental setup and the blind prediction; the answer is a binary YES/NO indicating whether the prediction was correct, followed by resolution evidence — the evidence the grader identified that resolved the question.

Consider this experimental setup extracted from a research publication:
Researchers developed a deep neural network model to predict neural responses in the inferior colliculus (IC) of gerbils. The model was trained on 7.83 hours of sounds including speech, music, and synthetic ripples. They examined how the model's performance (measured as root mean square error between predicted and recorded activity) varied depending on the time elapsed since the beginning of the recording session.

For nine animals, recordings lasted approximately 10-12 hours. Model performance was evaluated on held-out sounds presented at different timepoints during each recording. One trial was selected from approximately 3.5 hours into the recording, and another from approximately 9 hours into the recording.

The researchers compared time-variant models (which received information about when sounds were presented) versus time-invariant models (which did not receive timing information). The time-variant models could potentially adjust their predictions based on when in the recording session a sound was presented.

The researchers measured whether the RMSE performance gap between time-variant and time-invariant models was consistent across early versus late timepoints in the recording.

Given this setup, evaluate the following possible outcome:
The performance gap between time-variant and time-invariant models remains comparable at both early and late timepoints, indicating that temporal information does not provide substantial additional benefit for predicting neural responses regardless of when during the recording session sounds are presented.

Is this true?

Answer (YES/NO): NO